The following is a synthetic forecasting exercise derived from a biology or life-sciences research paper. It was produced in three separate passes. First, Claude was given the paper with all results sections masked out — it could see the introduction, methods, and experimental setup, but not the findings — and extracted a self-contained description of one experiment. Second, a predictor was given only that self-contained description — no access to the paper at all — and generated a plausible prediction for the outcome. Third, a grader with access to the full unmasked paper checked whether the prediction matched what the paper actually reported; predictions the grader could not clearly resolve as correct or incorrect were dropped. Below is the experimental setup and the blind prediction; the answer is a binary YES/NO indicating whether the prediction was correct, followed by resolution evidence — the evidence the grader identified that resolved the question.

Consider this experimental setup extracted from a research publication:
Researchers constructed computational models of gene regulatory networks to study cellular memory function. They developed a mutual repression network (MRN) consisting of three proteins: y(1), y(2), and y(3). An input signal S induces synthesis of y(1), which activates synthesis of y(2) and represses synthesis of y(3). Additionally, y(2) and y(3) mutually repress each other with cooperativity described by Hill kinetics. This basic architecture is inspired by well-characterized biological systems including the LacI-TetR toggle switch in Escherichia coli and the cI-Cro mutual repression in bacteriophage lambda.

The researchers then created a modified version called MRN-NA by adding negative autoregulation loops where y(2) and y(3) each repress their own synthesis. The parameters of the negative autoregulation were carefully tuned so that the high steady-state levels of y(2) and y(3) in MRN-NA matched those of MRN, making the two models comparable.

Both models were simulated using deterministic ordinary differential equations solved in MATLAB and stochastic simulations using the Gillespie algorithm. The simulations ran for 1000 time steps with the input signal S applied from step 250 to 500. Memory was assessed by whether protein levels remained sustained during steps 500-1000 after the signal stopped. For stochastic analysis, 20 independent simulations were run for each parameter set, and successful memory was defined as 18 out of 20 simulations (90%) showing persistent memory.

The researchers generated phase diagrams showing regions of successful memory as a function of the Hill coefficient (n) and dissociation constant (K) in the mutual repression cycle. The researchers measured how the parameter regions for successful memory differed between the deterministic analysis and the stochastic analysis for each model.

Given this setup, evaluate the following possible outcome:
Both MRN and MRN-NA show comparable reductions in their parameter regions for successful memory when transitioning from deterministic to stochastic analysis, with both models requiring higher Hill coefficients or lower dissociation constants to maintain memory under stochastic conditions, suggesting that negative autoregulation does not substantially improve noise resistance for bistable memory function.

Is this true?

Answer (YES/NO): NO